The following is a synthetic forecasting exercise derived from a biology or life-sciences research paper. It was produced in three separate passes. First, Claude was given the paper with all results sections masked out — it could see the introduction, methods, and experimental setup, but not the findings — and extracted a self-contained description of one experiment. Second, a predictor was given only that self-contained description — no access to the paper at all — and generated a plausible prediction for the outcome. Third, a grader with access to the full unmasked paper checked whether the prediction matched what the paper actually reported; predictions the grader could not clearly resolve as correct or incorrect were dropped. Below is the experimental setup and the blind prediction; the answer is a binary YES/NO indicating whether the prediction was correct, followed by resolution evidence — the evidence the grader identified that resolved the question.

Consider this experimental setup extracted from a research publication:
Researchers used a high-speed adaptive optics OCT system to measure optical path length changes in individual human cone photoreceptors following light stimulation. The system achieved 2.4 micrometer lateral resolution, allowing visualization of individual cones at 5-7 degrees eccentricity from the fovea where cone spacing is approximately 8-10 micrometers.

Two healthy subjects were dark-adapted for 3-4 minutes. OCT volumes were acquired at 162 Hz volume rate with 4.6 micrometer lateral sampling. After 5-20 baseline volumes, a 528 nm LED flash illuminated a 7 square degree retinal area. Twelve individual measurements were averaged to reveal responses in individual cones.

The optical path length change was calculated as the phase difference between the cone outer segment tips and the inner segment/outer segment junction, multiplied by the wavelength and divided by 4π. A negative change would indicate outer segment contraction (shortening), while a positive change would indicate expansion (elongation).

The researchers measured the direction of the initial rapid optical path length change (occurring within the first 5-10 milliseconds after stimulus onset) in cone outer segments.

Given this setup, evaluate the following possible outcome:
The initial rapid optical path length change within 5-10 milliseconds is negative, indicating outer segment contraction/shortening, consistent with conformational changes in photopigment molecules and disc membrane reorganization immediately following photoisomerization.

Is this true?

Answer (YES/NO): YES